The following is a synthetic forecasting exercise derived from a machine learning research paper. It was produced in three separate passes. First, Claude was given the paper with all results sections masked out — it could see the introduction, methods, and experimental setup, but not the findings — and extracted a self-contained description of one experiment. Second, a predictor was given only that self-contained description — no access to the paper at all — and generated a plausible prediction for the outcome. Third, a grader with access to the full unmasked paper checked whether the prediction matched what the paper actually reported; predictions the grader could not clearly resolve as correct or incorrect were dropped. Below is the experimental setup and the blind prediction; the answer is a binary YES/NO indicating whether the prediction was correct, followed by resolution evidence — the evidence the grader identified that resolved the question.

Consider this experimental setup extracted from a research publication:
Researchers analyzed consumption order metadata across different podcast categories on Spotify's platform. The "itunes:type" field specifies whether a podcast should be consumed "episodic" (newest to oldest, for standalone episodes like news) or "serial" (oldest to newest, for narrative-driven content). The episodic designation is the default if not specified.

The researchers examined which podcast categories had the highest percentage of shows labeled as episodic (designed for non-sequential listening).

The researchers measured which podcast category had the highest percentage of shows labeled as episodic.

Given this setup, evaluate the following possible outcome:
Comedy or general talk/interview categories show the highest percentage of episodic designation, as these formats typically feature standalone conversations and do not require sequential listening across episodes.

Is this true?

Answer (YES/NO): NO